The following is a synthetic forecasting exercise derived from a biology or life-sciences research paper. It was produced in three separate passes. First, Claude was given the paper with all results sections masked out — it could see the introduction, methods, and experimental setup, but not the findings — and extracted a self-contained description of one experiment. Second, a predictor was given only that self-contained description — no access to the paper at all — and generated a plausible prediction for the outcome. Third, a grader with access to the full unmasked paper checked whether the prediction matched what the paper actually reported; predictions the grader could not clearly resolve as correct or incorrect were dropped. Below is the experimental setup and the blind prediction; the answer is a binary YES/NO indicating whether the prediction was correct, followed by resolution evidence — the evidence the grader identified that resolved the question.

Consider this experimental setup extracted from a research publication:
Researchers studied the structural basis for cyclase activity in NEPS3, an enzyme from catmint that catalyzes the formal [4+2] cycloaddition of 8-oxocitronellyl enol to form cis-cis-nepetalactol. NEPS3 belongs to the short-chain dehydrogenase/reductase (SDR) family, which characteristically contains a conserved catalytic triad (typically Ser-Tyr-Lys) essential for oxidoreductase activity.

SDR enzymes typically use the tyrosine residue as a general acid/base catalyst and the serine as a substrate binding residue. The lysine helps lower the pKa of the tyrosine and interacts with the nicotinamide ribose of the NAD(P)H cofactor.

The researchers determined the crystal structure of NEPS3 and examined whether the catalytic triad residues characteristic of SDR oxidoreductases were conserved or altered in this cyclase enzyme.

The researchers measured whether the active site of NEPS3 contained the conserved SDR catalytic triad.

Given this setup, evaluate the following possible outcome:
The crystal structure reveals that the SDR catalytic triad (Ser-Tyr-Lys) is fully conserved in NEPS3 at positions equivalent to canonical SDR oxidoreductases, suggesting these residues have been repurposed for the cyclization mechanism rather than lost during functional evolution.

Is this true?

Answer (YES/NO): NO